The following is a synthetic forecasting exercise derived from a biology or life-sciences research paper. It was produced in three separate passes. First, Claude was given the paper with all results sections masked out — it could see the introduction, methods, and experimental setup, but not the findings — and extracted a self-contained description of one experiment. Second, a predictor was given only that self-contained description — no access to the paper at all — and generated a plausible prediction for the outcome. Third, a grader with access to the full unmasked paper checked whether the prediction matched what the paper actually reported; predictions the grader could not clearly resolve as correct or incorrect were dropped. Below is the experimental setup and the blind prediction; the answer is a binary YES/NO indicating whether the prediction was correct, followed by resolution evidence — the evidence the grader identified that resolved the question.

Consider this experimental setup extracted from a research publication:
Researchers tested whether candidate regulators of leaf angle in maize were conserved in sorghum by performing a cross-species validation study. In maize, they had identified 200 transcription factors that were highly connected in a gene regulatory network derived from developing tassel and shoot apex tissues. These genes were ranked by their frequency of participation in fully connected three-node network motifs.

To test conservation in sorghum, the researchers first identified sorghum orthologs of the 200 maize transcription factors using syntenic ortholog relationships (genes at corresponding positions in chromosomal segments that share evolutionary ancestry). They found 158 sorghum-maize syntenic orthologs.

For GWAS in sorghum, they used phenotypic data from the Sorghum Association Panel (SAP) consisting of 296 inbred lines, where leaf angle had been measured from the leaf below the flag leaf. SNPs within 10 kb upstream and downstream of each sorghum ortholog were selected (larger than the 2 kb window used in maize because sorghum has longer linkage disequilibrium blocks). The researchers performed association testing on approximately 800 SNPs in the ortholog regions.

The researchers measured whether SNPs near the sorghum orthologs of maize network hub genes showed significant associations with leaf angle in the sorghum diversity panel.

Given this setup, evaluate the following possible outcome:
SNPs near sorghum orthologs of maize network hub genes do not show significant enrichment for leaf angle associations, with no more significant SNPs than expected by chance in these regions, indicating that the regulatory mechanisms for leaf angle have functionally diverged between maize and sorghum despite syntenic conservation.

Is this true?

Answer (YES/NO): NO